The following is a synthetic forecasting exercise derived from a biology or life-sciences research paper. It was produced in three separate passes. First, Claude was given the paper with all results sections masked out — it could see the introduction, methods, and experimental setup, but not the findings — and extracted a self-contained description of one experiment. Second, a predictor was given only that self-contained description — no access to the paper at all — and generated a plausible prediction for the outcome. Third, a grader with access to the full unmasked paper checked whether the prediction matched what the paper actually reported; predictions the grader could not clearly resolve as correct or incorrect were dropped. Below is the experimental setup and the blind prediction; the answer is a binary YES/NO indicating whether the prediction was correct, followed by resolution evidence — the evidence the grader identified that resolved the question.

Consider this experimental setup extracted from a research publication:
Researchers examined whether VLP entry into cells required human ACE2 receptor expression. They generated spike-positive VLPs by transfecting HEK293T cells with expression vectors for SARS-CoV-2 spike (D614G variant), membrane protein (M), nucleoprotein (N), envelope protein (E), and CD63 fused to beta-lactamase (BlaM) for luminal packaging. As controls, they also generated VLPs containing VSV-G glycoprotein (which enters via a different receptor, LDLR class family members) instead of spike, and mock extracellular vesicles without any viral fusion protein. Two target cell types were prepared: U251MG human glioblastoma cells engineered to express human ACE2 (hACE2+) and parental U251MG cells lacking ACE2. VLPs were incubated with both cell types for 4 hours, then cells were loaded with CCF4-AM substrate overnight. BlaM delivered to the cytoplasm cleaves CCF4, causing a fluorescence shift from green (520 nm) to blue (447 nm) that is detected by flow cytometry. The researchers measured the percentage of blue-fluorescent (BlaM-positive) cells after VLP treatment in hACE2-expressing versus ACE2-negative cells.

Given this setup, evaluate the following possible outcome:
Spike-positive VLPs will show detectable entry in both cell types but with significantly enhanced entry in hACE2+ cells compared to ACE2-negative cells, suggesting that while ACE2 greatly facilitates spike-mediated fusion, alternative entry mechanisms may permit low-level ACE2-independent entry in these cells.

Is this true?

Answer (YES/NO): NO